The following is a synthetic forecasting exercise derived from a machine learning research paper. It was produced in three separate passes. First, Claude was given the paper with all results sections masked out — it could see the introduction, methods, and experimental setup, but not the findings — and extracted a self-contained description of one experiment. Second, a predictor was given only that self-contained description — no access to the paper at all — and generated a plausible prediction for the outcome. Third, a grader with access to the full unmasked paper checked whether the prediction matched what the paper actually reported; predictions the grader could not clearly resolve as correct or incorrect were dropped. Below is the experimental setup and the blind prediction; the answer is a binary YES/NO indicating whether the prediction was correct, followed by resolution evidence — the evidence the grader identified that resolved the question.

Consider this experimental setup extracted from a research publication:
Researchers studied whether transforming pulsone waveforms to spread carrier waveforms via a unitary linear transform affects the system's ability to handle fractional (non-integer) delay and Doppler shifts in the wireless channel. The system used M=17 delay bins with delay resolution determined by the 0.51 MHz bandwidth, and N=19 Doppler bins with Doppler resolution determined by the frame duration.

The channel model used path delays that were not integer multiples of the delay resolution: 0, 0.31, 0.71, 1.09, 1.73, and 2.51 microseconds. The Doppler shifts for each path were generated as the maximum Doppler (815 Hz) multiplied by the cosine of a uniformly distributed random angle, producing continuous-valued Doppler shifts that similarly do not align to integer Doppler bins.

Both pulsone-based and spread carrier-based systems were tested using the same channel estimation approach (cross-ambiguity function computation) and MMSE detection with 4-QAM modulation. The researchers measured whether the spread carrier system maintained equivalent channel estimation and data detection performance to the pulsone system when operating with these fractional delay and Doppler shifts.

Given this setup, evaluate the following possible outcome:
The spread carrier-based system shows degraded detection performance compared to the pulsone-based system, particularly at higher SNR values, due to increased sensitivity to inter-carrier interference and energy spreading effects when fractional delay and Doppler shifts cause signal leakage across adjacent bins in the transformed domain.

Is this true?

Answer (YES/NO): NO